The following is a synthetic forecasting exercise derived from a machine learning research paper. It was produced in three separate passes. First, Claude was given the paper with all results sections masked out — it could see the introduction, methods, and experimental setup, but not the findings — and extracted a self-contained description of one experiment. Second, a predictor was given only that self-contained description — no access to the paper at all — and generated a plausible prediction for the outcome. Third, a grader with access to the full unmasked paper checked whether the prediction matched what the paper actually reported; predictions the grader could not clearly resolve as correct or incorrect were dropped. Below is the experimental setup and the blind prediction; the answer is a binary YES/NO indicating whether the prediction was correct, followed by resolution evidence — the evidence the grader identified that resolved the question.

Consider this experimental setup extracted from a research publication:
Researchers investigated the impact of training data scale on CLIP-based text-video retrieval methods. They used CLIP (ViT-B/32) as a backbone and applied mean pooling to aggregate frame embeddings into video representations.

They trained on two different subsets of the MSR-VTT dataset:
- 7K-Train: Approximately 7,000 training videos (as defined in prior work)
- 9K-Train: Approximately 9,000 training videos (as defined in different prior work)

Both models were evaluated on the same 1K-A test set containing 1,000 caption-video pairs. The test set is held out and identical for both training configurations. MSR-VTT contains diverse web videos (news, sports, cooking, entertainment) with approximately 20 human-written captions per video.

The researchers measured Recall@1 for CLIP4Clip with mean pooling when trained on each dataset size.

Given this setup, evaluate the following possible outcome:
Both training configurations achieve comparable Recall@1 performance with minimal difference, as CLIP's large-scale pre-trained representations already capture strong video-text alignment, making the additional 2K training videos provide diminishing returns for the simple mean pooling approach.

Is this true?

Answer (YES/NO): YES